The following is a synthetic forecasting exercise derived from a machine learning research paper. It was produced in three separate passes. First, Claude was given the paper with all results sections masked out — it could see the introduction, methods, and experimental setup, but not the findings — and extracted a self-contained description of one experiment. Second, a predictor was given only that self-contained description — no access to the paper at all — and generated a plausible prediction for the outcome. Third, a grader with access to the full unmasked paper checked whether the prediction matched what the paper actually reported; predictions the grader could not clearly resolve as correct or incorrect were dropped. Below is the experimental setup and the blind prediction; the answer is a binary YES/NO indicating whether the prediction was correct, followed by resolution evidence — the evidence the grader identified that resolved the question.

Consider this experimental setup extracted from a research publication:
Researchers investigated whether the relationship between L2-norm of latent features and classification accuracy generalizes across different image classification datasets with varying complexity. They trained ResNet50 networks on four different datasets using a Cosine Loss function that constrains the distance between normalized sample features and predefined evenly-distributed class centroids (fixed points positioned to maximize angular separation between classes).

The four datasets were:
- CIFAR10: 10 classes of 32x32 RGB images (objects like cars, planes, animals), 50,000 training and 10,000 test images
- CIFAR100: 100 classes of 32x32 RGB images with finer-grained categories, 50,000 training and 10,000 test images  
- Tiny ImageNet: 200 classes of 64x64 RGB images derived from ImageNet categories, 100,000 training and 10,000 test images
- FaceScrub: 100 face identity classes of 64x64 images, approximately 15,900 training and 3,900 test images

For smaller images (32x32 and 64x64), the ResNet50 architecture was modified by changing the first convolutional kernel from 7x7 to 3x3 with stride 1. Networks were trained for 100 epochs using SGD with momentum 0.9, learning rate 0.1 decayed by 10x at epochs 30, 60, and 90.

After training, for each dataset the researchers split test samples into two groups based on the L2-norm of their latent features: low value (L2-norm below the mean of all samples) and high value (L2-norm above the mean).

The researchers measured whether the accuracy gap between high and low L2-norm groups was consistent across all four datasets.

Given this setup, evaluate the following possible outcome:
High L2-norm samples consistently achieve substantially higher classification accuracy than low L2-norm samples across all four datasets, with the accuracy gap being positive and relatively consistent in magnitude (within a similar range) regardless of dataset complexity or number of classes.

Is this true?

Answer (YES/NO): NO